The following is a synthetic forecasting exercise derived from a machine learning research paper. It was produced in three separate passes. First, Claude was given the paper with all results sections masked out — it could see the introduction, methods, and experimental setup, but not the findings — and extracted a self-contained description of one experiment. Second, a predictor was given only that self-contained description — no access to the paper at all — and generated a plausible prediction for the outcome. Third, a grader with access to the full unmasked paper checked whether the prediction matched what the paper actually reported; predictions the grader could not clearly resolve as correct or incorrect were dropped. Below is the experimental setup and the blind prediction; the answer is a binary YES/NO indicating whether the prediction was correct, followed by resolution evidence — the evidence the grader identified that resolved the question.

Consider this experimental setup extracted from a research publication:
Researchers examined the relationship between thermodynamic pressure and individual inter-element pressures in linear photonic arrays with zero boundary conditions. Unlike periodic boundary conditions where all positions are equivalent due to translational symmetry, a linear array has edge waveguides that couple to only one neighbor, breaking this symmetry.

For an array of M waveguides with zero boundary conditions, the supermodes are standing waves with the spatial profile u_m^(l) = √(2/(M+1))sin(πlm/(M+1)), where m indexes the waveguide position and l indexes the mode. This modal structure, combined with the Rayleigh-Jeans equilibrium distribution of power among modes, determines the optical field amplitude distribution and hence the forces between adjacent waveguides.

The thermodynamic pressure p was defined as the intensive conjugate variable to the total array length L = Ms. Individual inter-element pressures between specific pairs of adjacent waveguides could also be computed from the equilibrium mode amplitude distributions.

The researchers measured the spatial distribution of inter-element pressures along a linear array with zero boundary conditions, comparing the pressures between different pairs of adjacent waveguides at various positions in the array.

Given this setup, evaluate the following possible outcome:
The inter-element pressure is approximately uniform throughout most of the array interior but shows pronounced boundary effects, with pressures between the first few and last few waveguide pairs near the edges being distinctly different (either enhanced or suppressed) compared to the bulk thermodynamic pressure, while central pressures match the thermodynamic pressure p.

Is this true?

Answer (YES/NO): NO